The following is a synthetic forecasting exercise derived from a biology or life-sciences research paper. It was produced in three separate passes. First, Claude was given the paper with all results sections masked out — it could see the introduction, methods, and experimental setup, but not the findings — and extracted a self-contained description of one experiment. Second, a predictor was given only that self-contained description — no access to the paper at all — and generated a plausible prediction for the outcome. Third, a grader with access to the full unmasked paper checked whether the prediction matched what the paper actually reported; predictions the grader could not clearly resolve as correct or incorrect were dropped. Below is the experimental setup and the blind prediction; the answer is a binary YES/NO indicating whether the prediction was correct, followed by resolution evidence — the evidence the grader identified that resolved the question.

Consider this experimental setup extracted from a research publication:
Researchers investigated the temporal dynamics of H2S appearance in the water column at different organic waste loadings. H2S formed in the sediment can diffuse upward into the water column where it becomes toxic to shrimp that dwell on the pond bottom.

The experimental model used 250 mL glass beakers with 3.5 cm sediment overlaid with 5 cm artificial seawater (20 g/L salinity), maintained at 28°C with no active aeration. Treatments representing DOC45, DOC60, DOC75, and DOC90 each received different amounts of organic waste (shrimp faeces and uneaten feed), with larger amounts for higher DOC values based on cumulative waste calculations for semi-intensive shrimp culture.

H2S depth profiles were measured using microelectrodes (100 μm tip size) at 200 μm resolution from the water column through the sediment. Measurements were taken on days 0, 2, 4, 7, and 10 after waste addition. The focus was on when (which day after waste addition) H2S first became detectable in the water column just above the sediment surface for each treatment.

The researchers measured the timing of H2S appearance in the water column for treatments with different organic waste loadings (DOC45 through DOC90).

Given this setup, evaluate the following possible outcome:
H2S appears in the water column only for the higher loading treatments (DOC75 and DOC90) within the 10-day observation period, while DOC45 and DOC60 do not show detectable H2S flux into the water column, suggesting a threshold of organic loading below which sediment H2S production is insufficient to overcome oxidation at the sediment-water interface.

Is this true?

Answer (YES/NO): NO